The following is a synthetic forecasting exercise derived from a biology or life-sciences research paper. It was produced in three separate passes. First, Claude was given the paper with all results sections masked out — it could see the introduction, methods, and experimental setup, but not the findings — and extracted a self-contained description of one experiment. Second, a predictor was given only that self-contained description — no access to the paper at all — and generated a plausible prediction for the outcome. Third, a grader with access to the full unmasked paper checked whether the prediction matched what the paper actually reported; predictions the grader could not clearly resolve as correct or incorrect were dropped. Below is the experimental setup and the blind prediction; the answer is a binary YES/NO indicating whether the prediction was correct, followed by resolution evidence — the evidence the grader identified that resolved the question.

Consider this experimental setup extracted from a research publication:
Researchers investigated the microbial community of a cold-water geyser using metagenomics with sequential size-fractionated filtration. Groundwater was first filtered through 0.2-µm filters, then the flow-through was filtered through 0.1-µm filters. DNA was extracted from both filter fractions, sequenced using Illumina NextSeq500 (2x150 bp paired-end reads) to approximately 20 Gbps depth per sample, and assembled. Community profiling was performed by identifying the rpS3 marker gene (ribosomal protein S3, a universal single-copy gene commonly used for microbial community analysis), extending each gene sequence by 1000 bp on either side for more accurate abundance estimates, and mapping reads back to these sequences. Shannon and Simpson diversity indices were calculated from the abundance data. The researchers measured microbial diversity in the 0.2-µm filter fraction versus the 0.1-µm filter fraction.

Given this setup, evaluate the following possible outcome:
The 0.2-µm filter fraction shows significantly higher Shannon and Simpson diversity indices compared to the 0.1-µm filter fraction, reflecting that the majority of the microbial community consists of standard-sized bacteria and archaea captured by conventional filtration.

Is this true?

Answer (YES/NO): NO